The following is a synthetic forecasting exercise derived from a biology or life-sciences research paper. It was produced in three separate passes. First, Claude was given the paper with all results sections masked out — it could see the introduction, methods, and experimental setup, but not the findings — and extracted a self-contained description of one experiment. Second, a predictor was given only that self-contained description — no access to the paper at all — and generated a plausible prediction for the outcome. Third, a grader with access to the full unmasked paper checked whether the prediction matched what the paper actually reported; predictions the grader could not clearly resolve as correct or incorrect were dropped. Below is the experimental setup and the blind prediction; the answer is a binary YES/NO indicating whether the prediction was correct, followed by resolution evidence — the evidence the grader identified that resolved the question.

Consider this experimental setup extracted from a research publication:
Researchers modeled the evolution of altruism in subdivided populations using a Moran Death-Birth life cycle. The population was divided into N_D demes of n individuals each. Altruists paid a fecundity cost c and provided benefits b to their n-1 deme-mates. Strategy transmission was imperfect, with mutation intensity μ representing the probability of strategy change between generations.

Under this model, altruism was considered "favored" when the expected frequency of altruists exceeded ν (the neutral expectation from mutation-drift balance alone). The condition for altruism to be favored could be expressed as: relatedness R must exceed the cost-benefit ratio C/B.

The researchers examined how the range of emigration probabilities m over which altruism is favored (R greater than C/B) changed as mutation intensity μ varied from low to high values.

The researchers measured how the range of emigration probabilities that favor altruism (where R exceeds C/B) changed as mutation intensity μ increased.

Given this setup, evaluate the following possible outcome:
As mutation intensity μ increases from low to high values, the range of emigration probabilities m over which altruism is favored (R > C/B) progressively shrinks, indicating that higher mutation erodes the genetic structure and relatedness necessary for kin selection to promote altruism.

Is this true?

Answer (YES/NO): NO